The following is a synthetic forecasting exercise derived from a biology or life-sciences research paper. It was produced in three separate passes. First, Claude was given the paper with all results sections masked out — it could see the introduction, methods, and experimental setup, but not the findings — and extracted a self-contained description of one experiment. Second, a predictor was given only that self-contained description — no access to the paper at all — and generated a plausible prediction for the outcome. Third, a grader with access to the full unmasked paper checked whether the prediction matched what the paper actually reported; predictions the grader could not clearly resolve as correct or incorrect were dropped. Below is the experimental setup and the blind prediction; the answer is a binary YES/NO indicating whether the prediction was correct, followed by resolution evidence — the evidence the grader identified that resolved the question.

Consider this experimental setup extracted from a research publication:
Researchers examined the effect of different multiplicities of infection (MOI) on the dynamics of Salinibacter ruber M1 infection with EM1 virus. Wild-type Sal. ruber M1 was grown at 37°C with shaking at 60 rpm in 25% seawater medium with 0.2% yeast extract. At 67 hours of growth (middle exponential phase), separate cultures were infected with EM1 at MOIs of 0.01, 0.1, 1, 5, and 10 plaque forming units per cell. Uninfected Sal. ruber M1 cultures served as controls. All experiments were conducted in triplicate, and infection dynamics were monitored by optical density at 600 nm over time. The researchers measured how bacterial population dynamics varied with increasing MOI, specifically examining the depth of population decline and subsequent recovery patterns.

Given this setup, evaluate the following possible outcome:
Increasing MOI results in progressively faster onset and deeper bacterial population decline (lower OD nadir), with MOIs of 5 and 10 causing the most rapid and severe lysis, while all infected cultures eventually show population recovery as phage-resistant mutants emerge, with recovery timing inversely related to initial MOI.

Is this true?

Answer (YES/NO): NO